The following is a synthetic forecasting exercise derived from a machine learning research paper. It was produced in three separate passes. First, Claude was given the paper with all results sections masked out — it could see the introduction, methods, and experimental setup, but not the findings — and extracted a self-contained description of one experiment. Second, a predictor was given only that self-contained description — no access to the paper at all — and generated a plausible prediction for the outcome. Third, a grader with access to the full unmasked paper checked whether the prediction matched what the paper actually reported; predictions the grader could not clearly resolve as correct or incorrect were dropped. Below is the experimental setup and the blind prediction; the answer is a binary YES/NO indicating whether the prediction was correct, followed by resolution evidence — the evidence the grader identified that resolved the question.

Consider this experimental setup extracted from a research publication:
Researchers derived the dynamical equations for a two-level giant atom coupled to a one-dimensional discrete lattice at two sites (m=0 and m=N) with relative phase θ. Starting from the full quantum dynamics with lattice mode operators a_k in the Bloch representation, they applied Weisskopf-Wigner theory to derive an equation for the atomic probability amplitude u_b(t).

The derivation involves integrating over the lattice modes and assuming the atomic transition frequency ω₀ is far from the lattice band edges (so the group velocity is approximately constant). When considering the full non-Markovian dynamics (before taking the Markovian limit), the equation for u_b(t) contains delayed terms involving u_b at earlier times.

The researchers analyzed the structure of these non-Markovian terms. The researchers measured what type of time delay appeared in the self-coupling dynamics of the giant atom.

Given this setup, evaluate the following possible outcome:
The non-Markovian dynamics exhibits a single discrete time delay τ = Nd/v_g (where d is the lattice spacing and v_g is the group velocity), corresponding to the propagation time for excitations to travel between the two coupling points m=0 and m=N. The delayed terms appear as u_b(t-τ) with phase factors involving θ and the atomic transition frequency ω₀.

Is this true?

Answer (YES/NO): YES